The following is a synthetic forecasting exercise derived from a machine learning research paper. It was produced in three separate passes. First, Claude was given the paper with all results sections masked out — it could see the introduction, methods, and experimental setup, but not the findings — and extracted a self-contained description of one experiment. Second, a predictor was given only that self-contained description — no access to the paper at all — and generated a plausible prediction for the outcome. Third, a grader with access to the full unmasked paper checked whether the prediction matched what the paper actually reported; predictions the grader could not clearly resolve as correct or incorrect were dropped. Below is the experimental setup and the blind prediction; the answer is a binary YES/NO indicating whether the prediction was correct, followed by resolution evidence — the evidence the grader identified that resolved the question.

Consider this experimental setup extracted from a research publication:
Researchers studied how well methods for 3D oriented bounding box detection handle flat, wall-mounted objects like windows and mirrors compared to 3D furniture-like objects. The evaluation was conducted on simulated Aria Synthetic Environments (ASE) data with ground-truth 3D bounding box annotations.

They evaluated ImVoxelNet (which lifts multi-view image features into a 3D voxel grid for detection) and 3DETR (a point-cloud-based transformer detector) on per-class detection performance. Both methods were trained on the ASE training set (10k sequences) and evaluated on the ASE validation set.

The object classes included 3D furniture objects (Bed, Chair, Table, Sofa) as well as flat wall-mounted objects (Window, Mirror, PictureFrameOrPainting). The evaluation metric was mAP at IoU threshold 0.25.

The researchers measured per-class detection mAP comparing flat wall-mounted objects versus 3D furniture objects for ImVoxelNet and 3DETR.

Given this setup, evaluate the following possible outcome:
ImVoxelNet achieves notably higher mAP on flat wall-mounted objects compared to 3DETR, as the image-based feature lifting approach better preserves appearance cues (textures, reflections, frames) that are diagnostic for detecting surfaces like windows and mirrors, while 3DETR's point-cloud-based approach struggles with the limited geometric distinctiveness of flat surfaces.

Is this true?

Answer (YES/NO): NO